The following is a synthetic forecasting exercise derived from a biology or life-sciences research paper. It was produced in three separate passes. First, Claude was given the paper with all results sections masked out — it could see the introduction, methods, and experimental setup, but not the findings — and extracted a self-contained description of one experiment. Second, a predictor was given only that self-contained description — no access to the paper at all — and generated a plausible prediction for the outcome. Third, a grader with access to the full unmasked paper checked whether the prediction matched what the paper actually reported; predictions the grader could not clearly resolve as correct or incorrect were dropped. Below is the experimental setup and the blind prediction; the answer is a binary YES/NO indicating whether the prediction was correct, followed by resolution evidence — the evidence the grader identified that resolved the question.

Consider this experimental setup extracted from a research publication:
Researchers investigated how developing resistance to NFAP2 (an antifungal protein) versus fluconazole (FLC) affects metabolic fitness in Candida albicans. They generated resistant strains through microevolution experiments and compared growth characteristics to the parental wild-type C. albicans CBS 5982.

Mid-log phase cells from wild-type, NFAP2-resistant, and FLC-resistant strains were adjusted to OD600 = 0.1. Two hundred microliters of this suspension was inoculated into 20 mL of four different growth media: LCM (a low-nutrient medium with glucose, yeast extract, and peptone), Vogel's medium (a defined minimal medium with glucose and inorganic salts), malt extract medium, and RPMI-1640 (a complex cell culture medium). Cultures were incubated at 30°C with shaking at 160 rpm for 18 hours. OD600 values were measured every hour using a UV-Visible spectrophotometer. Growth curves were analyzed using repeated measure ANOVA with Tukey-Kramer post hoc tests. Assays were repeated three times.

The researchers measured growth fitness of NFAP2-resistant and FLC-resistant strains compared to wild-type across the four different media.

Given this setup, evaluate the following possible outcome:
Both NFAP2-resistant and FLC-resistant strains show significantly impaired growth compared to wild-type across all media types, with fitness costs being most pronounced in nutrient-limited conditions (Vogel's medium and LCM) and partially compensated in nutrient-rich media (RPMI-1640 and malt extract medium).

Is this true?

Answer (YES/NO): NO